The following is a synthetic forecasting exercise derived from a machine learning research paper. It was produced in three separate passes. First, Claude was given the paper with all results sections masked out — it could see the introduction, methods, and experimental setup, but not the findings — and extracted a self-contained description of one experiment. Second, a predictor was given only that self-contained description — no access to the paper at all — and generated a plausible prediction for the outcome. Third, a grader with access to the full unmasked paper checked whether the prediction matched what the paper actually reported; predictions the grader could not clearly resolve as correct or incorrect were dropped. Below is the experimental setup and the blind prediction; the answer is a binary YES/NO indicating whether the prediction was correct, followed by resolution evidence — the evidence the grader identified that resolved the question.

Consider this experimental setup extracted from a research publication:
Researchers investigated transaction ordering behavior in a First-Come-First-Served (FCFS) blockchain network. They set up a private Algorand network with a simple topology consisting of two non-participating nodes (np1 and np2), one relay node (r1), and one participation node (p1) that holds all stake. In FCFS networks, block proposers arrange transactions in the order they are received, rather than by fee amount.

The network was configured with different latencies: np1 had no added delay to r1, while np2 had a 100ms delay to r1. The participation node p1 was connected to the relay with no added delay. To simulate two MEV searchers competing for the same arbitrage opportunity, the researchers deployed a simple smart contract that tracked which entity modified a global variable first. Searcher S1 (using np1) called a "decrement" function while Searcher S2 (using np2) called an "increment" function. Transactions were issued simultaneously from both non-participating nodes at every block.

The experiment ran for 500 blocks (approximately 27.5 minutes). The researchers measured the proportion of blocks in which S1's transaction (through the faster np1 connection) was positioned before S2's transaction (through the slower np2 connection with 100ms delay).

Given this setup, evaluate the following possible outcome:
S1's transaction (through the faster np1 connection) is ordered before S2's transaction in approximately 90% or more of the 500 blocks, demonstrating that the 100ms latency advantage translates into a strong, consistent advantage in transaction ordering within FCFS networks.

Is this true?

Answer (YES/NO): YES